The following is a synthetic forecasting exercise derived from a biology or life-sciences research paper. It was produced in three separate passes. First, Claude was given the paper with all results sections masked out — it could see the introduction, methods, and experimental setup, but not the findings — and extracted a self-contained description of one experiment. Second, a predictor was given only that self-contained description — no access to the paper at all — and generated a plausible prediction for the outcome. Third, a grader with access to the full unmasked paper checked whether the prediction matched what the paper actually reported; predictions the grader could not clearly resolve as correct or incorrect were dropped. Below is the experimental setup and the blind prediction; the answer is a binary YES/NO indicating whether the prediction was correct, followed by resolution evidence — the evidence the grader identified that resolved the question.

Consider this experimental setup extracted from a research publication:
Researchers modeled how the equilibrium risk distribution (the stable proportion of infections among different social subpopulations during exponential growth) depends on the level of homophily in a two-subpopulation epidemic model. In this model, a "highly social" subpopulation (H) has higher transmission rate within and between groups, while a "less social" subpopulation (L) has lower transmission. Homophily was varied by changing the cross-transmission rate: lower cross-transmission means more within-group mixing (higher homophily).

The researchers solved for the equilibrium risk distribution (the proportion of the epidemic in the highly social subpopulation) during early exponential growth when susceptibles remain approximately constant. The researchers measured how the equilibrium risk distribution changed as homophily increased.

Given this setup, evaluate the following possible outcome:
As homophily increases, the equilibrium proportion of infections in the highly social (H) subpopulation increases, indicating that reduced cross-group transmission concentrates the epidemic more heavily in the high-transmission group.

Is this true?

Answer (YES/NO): YES